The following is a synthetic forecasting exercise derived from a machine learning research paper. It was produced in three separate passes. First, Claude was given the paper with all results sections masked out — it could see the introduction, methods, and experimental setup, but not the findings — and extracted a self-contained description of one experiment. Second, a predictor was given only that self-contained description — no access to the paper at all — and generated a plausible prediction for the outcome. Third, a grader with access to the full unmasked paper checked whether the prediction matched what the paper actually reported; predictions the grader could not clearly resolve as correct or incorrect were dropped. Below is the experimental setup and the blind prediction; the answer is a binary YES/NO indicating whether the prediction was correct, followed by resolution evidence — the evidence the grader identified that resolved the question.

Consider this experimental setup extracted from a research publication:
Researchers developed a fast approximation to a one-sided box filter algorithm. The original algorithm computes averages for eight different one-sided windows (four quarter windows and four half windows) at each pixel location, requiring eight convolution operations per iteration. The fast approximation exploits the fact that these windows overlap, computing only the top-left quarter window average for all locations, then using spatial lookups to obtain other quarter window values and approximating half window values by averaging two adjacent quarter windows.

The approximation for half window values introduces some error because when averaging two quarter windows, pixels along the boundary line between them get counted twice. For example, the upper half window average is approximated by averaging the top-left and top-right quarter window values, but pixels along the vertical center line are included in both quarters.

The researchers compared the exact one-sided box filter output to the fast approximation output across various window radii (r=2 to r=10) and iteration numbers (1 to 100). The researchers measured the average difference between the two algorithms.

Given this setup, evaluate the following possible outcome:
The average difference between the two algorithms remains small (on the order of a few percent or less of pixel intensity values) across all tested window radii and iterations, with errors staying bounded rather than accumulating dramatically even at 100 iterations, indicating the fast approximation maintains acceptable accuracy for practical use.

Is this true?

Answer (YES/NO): YES